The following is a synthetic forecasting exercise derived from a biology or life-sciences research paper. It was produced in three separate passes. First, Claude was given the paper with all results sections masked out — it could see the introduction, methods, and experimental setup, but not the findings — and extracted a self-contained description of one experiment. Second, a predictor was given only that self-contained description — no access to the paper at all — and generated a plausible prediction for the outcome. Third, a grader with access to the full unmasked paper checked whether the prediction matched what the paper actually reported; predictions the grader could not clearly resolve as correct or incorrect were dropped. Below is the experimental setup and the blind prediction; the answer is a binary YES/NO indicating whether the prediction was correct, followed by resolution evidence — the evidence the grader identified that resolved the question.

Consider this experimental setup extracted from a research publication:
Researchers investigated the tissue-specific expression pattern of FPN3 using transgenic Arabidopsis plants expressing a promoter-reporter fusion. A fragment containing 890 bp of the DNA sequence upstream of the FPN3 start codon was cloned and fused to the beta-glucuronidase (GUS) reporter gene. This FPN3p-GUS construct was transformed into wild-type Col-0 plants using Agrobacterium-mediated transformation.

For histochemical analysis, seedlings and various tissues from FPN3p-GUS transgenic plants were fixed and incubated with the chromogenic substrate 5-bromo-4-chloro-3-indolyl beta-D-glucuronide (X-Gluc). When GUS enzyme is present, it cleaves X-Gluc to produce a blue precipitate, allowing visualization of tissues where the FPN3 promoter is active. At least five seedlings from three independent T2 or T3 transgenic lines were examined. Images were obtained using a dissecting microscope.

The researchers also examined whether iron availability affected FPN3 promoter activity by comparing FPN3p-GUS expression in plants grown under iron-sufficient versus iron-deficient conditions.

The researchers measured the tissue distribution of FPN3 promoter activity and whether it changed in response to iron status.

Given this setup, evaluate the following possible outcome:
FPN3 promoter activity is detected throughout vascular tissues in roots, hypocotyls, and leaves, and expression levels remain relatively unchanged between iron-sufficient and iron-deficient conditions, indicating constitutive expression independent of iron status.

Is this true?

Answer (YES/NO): NO